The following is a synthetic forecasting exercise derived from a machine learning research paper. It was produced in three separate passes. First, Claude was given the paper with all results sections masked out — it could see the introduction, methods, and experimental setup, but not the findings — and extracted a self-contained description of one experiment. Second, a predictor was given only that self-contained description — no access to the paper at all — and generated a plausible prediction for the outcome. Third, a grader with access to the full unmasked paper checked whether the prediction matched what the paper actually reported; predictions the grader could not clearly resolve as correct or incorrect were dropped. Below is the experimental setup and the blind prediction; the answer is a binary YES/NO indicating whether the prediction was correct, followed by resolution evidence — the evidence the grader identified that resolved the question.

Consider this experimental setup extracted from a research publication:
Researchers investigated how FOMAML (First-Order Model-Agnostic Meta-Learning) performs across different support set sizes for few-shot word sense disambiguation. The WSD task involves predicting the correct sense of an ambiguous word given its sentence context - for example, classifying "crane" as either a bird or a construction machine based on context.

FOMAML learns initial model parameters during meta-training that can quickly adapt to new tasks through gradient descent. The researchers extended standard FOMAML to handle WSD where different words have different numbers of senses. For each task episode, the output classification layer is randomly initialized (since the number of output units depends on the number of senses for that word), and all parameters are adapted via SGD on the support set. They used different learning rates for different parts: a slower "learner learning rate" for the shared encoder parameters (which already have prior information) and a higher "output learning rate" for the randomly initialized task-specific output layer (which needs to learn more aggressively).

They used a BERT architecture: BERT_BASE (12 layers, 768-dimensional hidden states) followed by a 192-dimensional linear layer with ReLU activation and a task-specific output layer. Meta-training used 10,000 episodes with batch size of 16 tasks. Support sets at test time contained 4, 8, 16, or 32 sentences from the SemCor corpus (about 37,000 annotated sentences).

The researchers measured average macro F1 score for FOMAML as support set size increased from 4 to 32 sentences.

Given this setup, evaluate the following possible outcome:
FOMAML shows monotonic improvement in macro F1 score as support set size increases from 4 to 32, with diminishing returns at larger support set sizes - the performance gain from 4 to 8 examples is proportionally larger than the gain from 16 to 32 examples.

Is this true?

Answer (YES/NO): NO